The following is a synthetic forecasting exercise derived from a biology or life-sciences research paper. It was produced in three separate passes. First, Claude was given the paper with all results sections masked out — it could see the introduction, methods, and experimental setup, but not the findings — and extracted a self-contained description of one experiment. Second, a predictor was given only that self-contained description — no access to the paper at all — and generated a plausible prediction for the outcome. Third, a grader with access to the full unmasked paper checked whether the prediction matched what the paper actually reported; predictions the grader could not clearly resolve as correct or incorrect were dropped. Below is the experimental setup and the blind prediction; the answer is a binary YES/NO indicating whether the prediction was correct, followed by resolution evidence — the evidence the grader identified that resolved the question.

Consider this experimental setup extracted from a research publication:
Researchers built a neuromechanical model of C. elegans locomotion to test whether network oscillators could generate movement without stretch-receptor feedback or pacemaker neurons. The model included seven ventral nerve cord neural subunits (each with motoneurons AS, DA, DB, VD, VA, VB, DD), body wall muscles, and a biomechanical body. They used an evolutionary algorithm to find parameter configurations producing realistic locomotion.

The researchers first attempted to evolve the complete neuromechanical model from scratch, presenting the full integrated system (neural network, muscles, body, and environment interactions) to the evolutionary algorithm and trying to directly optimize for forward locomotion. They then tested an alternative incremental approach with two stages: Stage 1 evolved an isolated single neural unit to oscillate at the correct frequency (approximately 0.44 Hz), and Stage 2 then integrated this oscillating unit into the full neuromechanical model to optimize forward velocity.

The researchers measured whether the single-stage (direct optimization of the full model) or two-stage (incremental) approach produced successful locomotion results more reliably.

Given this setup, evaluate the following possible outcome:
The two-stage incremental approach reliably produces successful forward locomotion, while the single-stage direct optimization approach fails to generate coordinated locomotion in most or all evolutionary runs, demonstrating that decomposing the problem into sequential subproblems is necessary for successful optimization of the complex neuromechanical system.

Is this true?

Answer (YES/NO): YES